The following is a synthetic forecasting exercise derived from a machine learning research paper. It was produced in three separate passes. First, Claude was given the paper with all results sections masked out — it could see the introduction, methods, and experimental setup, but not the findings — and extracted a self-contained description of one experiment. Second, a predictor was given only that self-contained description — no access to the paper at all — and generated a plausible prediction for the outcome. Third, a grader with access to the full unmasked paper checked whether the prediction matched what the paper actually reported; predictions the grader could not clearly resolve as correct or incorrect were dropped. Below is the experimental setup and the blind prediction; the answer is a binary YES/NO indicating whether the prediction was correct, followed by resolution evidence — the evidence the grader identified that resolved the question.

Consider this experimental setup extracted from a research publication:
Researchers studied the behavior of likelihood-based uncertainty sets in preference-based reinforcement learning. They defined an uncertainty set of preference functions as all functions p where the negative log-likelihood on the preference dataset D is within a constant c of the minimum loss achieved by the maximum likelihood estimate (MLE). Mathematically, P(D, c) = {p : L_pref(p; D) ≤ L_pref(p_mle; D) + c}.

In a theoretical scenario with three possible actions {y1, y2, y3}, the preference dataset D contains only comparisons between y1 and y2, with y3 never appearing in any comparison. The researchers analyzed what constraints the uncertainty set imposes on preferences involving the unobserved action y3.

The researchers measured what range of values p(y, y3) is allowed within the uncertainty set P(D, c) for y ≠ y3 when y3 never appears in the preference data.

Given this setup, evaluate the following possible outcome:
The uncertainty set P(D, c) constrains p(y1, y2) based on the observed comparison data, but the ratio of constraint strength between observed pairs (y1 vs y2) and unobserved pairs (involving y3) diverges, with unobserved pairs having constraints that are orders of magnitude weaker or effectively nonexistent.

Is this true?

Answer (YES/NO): YES